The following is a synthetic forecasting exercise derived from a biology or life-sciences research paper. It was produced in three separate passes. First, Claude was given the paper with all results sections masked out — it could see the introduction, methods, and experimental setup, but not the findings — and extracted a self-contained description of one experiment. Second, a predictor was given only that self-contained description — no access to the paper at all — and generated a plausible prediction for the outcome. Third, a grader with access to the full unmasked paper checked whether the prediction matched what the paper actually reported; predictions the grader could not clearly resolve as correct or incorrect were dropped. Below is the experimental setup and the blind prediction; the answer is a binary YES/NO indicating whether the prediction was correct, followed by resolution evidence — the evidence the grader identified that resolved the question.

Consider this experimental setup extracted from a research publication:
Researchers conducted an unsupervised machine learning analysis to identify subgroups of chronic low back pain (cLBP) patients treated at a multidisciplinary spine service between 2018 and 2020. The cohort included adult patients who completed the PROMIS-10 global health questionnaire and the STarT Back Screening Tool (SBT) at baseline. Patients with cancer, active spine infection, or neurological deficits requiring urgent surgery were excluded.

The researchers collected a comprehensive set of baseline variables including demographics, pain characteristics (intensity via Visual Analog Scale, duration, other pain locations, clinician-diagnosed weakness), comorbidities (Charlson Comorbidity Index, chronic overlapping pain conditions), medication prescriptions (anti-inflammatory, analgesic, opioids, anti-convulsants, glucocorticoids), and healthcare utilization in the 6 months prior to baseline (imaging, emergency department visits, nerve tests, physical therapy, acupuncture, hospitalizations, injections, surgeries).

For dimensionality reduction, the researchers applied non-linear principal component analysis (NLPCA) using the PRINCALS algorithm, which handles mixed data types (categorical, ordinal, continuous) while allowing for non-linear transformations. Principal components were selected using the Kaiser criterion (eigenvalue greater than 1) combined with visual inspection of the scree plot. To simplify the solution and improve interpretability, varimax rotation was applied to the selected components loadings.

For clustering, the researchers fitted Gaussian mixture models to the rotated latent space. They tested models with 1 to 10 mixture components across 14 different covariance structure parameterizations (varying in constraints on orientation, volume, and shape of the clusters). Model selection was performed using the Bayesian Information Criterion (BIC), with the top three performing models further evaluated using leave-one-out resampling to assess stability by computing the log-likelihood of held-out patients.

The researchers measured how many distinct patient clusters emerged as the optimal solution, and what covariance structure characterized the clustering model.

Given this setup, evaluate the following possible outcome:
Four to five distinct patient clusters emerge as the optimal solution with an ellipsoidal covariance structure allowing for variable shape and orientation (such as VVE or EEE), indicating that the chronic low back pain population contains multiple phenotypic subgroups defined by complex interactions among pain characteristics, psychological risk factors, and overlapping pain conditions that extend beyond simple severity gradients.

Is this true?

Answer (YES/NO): NO